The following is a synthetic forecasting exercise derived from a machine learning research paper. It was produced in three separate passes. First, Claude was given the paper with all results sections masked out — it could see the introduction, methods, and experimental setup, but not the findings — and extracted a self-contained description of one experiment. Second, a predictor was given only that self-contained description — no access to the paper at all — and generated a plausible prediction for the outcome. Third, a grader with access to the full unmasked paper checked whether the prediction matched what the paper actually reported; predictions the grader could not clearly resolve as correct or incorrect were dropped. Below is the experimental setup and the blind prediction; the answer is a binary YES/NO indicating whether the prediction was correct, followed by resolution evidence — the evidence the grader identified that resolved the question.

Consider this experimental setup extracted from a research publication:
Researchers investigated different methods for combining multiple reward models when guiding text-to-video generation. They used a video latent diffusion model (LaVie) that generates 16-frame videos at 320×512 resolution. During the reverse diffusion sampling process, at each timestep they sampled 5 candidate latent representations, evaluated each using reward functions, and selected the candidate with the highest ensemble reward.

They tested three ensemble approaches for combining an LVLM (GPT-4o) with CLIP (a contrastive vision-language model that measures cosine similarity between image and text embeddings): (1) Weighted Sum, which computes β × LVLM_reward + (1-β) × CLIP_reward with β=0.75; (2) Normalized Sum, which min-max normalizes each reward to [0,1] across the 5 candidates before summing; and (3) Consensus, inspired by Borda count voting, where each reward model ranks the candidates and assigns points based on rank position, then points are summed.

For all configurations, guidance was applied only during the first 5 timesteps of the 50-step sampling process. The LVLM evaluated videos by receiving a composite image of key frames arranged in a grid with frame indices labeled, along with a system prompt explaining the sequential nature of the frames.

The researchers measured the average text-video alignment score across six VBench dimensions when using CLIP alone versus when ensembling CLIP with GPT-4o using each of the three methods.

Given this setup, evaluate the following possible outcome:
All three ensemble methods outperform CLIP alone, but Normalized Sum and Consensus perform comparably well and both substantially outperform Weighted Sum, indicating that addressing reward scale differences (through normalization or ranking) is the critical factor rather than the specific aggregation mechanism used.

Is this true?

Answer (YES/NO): NO